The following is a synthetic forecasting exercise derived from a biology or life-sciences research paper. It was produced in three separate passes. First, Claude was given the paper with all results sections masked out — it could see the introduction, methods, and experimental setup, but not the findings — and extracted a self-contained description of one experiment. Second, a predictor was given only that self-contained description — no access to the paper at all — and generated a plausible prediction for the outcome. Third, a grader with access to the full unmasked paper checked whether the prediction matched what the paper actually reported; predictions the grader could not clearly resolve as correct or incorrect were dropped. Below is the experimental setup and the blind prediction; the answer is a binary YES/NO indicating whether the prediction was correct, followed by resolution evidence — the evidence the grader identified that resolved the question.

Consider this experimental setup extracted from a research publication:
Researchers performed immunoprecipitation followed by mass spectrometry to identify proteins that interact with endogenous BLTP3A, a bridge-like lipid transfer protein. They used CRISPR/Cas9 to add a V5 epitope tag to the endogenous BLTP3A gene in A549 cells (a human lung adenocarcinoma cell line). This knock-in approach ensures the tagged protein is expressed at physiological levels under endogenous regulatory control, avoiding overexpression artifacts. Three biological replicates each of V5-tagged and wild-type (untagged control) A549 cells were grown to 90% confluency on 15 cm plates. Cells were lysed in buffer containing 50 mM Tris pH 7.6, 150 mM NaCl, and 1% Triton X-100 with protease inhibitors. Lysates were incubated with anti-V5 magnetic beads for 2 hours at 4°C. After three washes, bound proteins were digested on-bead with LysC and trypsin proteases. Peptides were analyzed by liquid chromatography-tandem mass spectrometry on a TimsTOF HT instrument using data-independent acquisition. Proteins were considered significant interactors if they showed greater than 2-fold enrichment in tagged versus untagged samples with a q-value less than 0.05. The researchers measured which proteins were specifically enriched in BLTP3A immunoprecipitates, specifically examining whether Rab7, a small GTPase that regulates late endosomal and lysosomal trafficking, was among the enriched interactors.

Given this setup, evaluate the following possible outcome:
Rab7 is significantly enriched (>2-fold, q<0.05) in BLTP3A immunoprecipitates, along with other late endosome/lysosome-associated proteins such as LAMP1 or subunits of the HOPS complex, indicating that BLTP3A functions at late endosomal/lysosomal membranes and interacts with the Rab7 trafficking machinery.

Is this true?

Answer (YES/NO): NO